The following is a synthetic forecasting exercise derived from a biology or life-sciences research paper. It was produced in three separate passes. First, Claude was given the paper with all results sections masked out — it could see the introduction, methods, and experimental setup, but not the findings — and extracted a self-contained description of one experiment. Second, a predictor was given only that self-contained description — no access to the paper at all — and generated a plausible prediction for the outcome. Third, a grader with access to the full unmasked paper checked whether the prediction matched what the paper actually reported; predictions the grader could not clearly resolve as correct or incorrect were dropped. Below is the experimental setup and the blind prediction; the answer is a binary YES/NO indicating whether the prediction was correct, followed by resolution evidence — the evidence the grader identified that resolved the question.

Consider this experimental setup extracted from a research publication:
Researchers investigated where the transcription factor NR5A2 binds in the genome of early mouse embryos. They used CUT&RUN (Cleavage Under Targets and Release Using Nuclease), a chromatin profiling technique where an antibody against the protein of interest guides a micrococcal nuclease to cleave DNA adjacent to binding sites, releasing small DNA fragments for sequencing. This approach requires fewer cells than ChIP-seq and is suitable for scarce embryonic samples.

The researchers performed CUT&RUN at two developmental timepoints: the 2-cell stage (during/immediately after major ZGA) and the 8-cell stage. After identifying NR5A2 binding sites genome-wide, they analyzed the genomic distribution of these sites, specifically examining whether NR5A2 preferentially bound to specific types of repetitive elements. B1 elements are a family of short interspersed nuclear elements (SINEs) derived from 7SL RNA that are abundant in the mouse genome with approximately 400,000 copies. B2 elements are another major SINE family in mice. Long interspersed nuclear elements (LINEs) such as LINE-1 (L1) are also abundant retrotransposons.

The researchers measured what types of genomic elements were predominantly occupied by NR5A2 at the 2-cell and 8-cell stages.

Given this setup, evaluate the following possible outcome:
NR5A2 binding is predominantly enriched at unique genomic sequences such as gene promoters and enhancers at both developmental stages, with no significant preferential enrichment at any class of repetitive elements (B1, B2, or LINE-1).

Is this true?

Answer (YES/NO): NO